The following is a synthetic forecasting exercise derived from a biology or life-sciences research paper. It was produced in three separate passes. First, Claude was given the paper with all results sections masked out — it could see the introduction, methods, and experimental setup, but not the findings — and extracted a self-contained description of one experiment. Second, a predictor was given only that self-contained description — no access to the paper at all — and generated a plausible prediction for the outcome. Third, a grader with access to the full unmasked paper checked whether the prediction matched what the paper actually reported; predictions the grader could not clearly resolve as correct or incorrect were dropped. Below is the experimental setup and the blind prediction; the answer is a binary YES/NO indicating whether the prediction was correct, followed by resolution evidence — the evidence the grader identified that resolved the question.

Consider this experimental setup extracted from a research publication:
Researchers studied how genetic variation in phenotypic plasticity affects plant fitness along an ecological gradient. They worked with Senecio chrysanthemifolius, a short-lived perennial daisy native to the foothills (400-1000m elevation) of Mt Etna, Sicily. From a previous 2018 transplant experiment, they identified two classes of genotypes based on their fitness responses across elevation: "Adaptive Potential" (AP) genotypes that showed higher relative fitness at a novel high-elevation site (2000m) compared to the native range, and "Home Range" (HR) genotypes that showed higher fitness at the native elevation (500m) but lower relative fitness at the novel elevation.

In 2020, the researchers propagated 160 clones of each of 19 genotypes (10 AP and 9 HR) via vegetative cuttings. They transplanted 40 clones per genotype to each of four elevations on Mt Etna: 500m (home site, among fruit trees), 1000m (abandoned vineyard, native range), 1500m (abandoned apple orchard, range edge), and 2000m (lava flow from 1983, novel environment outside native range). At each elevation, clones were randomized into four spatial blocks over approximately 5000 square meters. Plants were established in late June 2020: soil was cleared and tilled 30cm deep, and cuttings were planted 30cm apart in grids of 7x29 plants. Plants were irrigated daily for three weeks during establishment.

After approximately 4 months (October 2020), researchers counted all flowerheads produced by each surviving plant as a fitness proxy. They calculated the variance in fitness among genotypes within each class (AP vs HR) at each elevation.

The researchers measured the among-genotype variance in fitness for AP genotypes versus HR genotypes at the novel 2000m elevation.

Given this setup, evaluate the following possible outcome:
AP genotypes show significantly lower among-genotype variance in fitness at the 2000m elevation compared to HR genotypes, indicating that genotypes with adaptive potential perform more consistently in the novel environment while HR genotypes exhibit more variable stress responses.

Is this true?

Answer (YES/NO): YES